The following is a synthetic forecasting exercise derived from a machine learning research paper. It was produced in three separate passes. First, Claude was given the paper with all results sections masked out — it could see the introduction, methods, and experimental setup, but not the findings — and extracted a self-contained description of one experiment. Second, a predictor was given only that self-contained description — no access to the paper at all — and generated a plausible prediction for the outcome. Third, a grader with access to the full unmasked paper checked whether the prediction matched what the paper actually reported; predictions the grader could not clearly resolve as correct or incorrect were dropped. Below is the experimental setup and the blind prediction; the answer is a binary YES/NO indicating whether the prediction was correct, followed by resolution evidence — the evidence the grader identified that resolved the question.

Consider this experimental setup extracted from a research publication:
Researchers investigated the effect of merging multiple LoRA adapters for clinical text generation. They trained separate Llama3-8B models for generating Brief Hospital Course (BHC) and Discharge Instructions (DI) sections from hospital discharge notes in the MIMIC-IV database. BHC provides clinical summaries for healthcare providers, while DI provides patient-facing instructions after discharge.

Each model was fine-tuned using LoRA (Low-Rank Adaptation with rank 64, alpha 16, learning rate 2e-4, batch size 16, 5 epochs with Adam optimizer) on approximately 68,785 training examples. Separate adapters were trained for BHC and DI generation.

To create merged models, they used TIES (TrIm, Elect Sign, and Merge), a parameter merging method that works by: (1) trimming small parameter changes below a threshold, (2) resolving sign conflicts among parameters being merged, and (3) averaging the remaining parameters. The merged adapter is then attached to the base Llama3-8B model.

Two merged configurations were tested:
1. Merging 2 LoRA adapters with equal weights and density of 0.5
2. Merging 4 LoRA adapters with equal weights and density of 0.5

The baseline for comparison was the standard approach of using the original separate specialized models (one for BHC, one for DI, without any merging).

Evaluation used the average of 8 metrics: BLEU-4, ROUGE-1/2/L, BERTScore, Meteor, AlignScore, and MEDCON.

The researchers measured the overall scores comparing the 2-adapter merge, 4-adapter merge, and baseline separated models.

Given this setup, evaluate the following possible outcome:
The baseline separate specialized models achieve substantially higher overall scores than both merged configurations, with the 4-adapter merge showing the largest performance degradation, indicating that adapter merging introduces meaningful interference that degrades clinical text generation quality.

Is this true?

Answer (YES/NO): YES